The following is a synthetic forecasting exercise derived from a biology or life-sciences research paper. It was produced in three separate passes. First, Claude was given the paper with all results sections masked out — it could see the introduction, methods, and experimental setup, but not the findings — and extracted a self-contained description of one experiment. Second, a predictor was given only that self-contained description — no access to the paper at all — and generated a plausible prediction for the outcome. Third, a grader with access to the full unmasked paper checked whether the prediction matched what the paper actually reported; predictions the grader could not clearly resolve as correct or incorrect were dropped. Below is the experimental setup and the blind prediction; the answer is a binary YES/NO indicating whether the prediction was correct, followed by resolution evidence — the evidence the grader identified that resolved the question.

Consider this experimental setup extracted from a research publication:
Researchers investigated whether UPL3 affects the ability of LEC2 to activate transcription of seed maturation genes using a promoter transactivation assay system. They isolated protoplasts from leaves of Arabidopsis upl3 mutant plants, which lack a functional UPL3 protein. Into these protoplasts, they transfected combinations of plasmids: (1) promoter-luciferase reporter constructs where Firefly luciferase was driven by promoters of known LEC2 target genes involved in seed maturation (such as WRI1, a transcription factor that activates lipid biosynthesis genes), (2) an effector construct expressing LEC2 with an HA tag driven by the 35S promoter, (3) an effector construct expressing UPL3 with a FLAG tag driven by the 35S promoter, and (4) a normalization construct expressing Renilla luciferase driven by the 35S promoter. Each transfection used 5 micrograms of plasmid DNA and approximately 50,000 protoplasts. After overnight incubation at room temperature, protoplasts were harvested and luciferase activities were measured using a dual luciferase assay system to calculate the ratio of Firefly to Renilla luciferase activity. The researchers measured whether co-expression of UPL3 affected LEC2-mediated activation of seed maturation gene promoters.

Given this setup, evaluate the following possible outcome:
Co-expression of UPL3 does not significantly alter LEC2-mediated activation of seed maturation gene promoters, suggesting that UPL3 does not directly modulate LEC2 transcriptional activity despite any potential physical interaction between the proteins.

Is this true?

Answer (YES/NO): NO